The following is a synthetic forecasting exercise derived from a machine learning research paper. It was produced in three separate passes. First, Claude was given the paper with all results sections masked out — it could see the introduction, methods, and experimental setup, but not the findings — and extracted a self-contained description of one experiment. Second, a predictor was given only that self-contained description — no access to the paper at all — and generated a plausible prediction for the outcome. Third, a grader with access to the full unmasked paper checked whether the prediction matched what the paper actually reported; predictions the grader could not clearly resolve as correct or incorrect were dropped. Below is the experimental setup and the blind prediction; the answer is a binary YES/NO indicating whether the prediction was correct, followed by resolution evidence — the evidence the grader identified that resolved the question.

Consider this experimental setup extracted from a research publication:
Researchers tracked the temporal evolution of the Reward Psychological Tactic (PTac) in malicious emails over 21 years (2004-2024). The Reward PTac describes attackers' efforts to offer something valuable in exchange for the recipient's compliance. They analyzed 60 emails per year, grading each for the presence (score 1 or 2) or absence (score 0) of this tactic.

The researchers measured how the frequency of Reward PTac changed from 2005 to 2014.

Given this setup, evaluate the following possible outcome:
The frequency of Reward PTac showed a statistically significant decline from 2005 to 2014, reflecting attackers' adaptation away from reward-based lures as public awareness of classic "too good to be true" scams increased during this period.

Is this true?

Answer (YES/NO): NO